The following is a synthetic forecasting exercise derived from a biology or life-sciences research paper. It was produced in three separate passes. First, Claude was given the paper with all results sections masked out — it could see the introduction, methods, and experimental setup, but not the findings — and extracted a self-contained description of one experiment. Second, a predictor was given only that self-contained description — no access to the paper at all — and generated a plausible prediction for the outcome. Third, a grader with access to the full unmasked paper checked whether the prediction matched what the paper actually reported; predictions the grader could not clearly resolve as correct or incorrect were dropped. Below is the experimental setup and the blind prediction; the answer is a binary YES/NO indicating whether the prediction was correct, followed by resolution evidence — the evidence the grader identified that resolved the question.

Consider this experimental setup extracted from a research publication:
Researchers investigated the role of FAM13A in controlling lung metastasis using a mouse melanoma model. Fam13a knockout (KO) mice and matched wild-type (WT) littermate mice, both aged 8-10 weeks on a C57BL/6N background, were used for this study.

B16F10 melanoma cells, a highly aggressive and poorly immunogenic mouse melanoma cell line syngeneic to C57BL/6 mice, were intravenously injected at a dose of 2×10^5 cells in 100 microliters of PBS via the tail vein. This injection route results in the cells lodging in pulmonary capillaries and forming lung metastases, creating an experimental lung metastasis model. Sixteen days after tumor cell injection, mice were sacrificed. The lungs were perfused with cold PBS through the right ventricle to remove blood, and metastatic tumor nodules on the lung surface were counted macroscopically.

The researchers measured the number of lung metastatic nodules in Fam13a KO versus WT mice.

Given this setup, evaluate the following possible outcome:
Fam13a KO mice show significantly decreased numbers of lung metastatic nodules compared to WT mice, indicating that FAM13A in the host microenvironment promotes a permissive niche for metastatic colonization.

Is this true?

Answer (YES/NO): NO